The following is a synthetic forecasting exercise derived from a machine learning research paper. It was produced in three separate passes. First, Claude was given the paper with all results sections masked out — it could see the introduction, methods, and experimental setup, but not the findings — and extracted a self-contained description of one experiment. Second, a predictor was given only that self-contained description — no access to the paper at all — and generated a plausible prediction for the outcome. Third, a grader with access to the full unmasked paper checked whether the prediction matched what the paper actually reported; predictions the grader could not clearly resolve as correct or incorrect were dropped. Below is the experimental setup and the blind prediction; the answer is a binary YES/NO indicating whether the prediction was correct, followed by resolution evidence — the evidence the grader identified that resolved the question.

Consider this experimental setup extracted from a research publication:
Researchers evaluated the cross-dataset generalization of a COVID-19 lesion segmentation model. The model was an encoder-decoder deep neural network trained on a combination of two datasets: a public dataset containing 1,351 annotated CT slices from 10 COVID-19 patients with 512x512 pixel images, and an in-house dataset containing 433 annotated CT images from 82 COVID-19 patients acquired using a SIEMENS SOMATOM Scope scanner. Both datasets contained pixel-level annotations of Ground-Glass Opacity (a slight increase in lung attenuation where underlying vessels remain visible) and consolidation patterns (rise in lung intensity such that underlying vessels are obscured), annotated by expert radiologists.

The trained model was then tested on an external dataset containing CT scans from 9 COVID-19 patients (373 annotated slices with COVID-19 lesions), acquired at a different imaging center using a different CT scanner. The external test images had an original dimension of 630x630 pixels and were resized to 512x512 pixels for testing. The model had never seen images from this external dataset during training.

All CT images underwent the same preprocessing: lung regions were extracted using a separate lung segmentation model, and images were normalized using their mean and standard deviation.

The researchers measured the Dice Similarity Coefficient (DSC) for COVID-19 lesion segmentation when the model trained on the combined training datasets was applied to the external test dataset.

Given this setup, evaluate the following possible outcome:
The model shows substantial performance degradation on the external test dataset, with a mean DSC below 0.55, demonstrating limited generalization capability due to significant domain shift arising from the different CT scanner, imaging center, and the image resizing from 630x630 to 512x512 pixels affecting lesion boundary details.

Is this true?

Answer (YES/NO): NO